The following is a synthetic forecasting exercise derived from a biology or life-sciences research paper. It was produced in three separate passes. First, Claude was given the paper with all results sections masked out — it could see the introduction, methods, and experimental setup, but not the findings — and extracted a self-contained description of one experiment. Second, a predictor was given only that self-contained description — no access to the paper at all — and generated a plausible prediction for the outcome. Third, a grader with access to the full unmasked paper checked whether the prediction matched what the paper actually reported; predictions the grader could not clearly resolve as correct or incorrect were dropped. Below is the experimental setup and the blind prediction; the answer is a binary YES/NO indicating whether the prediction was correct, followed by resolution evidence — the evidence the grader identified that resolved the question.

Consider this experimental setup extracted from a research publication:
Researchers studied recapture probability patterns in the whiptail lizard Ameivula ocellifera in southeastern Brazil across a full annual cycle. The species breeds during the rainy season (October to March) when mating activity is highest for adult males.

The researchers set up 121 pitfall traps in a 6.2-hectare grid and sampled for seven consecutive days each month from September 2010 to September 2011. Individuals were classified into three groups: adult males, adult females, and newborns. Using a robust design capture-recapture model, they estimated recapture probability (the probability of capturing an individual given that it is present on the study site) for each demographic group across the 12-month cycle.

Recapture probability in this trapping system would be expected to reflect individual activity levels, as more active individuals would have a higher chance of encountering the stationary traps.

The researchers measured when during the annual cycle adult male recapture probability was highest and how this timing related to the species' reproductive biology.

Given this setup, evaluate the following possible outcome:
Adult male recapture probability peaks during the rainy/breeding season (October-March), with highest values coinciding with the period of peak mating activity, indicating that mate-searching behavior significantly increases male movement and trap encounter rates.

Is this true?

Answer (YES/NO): YES